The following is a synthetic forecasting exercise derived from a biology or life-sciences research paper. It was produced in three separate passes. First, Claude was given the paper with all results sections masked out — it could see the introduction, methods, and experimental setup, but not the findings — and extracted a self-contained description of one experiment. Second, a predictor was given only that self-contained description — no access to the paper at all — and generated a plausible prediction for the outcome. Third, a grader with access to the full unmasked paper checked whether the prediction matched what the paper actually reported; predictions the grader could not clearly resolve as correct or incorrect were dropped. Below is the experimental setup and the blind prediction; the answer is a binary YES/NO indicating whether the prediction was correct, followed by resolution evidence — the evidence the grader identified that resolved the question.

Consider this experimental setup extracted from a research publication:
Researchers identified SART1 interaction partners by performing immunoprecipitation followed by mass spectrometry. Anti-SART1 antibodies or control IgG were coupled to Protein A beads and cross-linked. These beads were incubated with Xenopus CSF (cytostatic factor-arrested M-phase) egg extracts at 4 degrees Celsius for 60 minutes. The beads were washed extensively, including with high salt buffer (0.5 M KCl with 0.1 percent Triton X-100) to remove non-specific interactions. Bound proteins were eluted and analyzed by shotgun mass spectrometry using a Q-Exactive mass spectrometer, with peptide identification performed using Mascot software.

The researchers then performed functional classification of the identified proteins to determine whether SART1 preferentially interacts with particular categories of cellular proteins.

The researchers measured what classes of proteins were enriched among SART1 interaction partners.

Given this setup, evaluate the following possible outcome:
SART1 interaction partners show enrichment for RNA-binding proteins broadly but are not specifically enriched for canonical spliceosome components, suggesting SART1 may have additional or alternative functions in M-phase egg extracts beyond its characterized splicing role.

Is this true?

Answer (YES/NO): NO